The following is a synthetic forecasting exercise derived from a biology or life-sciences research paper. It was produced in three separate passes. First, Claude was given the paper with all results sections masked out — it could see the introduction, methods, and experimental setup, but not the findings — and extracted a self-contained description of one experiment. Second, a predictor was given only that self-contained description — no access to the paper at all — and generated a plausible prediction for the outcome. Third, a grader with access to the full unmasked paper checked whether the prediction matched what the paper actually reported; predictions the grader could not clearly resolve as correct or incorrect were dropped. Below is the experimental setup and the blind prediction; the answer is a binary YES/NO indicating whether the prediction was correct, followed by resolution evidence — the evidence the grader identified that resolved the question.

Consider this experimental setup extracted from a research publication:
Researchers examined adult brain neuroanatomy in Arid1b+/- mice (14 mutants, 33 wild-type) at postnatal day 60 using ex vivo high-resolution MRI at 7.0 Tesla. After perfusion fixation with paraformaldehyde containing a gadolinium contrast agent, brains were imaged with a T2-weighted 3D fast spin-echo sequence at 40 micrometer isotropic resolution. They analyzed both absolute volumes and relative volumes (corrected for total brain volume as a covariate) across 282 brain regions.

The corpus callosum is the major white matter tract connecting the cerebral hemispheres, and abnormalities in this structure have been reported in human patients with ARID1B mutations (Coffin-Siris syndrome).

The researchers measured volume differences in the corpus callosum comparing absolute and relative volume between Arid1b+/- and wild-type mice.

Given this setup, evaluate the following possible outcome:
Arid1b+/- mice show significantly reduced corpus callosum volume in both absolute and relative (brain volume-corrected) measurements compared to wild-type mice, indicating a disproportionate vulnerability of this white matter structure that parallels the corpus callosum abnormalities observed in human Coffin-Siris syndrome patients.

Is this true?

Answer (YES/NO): NO